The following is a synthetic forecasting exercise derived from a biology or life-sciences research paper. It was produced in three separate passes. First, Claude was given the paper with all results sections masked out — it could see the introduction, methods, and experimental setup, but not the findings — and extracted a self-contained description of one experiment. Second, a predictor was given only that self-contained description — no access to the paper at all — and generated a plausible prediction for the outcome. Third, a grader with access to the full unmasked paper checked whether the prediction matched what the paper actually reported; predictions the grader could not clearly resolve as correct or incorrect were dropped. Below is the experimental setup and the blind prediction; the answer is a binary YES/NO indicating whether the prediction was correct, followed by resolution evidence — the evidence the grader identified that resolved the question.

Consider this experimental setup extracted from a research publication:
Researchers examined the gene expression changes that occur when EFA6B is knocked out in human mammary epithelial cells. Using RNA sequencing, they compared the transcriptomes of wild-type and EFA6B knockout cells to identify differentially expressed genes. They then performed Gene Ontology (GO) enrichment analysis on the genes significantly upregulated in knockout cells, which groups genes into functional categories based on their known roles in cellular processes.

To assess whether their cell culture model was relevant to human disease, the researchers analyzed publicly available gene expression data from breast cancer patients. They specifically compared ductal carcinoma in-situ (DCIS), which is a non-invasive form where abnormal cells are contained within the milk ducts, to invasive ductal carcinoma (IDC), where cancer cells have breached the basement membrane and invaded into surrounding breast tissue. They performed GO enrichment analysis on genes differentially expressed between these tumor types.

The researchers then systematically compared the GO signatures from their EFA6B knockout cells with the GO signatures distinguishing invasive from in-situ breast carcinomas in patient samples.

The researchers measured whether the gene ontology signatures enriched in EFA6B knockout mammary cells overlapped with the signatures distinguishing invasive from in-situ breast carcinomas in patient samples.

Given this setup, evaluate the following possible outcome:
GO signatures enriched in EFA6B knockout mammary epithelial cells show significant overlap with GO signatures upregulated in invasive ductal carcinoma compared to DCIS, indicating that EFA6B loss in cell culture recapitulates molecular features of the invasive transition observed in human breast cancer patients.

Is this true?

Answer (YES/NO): YES